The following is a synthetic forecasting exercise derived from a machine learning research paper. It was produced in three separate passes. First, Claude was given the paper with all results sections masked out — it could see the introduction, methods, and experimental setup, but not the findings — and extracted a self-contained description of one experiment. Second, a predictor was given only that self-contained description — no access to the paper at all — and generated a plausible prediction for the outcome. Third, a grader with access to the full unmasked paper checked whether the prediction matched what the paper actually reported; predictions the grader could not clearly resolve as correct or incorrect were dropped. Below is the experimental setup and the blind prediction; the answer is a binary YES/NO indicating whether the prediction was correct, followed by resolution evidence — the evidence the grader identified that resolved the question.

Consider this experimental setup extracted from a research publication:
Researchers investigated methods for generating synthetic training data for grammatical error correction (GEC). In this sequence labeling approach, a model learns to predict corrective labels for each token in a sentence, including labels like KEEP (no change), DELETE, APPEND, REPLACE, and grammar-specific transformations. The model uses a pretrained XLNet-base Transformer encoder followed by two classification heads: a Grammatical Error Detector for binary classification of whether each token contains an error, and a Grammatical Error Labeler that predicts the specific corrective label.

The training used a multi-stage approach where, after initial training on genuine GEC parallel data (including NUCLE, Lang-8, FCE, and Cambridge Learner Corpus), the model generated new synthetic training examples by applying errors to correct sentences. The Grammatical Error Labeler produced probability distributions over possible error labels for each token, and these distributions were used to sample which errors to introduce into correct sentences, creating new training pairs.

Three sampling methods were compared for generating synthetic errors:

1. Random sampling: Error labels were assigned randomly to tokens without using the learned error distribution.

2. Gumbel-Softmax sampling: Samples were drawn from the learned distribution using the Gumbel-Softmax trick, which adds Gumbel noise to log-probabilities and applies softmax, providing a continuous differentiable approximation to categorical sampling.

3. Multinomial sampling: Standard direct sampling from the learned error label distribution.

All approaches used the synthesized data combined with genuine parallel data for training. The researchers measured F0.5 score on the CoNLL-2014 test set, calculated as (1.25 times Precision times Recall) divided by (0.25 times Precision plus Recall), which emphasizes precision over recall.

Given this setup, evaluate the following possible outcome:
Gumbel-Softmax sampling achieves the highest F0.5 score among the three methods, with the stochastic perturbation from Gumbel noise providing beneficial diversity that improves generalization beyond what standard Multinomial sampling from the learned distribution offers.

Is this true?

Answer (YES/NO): YES